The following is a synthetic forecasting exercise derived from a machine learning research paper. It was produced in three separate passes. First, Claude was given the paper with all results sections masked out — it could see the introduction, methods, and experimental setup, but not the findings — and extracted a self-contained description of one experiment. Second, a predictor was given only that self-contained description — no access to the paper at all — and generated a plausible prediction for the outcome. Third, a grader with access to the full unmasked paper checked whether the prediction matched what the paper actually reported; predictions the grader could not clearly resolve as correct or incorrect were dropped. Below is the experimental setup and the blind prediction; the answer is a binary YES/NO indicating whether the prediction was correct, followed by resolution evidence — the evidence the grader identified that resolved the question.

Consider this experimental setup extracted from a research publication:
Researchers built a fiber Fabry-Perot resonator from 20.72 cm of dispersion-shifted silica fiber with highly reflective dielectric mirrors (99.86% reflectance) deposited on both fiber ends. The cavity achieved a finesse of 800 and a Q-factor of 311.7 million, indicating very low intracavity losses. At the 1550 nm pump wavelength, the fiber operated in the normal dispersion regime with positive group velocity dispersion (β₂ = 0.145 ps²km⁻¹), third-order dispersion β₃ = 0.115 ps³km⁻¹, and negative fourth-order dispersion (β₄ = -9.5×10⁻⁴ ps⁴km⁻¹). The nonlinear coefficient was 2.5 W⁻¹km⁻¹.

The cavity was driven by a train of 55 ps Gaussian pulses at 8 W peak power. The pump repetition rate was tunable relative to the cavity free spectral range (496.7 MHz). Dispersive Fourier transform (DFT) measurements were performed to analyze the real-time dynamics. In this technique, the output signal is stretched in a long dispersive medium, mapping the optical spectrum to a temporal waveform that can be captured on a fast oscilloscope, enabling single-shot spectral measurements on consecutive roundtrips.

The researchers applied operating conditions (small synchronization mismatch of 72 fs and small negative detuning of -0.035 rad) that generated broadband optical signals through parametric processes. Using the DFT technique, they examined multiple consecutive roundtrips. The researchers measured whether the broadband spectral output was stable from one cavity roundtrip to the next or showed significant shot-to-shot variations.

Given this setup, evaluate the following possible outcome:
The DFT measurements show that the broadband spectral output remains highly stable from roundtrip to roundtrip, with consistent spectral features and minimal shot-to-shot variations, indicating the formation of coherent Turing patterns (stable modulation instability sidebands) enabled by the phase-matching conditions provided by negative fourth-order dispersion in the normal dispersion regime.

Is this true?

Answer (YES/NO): NO